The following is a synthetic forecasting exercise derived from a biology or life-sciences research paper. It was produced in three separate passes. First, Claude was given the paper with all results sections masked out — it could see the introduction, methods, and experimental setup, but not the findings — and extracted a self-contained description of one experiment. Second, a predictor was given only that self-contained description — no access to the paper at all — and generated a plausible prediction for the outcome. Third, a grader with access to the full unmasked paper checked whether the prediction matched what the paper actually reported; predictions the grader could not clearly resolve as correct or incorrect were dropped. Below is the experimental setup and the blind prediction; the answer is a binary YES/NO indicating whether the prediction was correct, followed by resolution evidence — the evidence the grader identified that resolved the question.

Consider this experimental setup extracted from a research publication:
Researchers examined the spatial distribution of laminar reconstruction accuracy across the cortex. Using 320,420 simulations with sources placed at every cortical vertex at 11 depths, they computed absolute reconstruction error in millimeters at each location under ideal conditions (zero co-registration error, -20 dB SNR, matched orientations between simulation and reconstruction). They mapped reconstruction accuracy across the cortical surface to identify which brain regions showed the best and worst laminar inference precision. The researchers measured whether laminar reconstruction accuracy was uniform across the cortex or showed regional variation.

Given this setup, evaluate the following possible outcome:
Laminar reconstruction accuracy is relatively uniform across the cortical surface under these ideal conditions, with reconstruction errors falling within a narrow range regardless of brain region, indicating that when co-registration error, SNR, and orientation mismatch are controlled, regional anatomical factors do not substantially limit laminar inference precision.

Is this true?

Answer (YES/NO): NO